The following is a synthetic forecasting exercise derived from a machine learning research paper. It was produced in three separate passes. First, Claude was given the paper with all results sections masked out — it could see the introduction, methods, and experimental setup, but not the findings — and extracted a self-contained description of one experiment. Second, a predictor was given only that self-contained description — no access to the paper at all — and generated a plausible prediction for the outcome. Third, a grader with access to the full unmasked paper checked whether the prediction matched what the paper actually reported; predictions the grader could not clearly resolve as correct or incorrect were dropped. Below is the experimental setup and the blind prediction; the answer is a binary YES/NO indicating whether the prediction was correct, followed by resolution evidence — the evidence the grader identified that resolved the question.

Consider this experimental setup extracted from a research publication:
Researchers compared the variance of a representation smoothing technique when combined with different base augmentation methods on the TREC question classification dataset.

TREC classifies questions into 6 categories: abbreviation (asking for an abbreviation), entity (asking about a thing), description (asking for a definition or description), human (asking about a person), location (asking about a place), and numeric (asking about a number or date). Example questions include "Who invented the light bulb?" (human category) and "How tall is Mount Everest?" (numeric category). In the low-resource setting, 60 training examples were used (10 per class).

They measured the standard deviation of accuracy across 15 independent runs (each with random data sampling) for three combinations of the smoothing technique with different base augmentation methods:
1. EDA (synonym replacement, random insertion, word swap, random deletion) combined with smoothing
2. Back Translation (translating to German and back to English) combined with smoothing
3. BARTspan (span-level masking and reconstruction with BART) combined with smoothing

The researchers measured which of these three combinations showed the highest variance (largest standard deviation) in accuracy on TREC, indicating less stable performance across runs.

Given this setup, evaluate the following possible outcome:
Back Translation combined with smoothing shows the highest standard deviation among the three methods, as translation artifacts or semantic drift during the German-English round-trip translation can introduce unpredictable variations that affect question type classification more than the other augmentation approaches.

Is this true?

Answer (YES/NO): YES